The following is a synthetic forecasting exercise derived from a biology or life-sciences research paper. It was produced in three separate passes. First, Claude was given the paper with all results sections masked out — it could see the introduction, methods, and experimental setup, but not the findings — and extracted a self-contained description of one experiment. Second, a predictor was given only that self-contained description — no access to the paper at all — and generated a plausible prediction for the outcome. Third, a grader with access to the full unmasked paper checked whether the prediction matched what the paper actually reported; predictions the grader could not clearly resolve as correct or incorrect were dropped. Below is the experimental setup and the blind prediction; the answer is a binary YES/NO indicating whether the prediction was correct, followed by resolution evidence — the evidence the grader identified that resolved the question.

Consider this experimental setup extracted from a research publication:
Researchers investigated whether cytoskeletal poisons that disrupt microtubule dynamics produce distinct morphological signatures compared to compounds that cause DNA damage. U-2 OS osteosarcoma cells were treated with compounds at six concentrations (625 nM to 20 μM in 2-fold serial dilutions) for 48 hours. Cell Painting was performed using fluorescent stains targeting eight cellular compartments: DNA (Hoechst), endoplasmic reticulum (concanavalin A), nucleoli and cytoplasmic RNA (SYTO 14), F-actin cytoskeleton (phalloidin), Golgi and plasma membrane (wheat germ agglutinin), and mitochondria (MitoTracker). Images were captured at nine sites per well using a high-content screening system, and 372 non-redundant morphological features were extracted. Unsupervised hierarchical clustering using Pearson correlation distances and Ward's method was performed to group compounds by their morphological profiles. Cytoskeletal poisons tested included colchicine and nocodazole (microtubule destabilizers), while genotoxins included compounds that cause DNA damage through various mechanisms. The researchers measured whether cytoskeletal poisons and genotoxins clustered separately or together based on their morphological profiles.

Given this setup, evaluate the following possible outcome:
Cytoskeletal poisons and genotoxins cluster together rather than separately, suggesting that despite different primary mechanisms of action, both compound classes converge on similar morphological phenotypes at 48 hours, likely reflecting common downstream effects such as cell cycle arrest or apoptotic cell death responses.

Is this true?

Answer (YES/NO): NO